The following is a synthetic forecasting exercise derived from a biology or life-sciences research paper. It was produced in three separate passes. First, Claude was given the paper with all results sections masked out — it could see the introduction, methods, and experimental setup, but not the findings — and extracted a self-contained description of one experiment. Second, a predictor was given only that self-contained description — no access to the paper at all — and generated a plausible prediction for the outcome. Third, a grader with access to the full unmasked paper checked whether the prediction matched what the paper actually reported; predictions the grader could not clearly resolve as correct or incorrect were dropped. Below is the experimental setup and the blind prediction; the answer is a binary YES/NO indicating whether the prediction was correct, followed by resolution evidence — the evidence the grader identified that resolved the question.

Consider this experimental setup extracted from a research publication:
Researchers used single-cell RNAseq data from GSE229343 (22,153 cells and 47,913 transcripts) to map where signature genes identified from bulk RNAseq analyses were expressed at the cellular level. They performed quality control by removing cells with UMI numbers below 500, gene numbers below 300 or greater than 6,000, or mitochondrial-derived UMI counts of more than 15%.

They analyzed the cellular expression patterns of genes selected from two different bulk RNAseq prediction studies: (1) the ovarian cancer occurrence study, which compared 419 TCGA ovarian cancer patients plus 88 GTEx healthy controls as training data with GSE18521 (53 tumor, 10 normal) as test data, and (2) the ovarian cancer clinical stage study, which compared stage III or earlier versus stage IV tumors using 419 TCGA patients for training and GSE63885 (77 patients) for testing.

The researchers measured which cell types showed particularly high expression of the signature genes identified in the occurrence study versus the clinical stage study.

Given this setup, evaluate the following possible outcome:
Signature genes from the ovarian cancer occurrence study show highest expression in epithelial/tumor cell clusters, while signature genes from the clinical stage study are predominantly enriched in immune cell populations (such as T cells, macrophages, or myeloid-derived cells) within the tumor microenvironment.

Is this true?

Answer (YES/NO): NO